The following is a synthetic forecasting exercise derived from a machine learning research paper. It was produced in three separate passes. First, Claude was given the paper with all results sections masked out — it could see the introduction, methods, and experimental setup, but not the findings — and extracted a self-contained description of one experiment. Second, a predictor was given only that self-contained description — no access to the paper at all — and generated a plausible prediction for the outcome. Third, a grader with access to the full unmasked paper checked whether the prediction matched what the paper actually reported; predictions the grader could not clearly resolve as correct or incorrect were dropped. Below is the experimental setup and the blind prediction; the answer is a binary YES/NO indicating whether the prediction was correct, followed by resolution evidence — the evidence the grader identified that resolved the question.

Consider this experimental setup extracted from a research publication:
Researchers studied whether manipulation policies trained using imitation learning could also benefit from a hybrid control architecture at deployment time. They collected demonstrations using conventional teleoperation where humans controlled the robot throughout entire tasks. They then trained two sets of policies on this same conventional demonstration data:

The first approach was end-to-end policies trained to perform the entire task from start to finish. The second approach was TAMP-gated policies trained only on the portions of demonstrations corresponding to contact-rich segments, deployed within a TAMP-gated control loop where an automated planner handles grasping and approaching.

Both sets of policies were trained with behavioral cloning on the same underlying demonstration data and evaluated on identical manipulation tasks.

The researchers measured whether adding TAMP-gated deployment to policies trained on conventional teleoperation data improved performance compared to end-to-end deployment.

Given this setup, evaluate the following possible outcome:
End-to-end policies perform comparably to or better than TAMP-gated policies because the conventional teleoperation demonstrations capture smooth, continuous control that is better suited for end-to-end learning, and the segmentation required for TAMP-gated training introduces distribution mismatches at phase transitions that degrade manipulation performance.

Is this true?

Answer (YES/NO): NO